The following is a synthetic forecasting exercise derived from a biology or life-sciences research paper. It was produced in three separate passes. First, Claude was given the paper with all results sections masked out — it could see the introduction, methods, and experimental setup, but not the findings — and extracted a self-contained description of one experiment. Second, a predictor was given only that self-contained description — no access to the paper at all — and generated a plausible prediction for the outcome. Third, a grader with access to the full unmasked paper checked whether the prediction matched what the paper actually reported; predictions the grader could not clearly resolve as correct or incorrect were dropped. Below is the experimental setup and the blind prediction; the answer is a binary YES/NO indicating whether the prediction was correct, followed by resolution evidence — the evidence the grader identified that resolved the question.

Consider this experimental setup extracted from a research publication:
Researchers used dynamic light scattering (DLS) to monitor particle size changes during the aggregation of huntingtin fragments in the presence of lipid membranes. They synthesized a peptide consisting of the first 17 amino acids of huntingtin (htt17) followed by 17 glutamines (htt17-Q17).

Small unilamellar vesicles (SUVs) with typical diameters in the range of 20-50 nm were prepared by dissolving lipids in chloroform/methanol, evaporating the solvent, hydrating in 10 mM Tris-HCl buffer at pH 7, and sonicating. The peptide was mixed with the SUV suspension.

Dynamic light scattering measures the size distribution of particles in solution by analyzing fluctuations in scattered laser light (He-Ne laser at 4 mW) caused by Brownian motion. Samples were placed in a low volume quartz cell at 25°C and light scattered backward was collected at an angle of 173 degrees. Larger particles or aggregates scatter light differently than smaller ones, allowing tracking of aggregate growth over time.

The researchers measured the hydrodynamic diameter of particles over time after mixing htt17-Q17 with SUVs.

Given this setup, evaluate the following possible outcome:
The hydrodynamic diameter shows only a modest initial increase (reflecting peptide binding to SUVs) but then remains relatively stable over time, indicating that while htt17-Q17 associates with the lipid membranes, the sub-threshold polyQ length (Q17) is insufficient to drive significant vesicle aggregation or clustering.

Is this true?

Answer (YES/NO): NO